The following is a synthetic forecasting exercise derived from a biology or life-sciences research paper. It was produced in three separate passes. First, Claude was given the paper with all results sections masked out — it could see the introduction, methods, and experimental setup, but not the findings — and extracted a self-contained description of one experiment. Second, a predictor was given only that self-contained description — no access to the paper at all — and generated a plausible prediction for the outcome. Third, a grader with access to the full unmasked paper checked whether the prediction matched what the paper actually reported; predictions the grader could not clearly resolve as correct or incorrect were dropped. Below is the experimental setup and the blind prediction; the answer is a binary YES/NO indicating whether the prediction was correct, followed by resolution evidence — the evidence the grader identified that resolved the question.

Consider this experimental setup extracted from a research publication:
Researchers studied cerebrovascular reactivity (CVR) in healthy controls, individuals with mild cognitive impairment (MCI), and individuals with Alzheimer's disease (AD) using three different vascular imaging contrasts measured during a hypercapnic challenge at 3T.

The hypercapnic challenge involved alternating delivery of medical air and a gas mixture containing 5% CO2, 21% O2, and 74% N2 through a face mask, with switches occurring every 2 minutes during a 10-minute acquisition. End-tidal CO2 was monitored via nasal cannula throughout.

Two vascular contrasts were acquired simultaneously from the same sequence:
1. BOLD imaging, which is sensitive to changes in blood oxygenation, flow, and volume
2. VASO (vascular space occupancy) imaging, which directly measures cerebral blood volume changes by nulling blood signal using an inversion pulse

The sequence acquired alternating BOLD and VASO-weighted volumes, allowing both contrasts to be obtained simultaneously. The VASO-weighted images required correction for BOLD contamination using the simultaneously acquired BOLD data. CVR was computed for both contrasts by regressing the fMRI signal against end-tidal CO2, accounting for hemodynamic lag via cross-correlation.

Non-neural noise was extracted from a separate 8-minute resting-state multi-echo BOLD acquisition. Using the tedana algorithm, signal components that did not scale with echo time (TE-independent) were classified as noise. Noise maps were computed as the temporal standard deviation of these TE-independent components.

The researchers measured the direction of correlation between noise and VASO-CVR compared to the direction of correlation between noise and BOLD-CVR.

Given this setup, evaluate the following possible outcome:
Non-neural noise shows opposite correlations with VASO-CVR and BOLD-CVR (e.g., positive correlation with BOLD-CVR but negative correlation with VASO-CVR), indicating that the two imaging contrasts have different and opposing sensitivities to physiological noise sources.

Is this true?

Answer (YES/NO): NO